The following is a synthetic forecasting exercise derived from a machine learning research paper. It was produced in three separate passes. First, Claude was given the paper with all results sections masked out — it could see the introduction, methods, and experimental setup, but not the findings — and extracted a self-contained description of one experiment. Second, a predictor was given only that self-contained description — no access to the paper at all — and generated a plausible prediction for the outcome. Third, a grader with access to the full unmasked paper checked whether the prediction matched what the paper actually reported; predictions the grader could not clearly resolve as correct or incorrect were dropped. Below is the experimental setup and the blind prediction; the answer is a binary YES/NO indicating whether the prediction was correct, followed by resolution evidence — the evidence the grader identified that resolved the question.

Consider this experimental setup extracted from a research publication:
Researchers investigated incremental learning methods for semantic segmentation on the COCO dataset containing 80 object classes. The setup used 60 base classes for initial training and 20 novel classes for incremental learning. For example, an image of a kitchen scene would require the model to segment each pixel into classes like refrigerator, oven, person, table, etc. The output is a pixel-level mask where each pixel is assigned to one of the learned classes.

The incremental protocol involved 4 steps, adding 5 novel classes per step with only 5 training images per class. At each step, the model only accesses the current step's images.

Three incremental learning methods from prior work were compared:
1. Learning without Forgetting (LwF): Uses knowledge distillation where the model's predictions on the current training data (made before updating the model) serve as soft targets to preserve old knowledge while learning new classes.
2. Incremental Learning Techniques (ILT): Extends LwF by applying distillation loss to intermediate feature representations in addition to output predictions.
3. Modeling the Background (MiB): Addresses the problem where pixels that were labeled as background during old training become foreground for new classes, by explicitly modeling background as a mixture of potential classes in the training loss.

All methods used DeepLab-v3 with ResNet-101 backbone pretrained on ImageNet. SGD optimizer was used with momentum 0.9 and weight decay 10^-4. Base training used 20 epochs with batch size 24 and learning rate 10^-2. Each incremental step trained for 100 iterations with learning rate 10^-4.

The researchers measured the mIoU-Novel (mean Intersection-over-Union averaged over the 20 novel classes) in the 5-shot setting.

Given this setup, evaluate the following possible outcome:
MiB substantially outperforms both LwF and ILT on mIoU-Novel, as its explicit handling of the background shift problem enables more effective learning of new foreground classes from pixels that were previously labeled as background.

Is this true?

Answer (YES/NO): NO